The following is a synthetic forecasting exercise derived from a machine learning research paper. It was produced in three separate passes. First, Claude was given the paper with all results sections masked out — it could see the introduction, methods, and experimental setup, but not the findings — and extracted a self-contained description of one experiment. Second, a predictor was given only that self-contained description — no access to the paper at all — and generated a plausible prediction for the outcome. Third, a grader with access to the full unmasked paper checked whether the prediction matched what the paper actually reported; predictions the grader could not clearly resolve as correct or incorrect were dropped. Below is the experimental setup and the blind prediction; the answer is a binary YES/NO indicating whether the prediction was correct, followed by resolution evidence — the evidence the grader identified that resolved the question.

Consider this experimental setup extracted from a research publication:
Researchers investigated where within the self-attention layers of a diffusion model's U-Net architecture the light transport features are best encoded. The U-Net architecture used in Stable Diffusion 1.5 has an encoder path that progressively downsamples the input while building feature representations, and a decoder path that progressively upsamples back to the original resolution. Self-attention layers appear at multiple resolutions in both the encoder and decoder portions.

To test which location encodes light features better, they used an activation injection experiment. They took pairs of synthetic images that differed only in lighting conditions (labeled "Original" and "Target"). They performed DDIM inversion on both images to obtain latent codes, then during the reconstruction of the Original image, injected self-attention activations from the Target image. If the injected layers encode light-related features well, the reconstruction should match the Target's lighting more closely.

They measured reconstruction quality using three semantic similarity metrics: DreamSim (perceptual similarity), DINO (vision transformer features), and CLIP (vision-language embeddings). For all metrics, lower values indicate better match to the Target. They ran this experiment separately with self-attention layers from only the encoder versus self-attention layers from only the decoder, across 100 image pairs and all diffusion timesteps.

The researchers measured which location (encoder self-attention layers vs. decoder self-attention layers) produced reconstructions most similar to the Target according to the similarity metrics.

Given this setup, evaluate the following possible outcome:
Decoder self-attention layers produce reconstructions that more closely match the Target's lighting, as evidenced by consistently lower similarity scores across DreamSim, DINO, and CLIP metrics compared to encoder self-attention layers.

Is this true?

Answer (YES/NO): YES